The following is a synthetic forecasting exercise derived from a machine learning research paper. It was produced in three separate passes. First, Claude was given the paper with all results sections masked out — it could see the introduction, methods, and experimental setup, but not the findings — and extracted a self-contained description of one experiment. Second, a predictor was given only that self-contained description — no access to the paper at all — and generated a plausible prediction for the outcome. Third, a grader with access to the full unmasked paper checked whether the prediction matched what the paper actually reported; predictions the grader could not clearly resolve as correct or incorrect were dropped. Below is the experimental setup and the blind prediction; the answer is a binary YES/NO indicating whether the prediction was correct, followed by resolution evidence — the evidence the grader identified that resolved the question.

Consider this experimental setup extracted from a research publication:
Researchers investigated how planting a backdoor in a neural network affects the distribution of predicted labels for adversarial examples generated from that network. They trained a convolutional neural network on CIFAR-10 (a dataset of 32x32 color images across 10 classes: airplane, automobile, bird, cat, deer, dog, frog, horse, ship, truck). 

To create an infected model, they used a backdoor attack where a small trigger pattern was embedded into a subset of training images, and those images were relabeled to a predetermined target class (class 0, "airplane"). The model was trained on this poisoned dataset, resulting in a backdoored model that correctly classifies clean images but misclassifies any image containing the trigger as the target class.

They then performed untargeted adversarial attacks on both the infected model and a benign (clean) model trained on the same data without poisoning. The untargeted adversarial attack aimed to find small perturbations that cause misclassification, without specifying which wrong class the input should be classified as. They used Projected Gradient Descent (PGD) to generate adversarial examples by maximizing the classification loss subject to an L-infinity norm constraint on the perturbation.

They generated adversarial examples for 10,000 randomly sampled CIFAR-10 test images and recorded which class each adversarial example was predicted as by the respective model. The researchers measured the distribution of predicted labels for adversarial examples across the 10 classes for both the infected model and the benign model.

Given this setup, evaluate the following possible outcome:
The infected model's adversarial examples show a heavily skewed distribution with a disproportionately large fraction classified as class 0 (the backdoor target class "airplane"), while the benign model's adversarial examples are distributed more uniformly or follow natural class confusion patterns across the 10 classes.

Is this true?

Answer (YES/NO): YES